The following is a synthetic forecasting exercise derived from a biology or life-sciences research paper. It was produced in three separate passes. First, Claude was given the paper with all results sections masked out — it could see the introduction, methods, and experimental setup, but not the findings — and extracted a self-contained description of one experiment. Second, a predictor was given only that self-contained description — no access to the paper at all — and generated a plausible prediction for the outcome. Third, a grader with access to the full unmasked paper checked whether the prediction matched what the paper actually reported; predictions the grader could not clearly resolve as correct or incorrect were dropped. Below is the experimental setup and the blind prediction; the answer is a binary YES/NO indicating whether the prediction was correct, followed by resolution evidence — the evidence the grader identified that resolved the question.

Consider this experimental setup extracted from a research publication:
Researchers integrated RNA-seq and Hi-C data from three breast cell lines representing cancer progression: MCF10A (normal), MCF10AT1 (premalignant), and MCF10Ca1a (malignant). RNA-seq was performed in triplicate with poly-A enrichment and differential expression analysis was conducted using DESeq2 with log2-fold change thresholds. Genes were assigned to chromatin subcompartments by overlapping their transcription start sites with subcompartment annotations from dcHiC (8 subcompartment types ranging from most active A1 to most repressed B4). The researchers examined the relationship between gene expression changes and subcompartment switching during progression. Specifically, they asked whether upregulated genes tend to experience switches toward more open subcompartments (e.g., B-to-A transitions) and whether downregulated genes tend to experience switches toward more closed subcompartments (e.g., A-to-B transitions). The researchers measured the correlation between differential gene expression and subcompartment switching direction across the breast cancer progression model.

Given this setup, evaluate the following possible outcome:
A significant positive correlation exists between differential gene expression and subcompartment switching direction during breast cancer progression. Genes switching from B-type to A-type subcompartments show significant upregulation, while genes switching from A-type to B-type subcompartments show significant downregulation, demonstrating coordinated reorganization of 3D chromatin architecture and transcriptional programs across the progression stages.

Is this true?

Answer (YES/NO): YES